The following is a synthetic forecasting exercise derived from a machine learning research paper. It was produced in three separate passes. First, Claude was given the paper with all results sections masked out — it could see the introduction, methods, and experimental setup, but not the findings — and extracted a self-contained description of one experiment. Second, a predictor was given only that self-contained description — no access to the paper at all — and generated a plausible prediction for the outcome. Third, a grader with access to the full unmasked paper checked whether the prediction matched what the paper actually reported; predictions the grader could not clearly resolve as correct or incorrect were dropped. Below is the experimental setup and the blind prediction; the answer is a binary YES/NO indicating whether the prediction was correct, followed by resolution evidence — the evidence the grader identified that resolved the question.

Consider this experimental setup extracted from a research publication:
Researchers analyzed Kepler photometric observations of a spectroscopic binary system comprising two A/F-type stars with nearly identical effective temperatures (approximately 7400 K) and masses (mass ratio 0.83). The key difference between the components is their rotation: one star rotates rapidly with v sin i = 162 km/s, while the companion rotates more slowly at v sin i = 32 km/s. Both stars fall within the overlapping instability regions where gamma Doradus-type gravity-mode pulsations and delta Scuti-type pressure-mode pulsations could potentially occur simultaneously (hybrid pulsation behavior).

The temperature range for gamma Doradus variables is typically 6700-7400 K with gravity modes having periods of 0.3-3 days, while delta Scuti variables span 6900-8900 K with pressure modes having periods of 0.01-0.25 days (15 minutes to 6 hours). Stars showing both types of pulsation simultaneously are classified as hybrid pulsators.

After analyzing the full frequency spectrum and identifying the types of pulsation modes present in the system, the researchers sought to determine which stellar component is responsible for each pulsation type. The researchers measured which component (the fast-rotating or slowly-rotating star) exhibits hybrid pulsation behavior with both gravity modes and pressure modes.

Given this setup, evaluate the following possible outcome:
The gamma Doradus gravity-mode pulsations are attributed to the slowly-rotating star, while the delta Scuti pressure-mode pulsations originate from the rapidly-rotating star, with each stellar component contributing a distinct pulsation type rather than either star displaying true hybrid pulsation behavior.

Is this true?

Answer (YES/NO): NO